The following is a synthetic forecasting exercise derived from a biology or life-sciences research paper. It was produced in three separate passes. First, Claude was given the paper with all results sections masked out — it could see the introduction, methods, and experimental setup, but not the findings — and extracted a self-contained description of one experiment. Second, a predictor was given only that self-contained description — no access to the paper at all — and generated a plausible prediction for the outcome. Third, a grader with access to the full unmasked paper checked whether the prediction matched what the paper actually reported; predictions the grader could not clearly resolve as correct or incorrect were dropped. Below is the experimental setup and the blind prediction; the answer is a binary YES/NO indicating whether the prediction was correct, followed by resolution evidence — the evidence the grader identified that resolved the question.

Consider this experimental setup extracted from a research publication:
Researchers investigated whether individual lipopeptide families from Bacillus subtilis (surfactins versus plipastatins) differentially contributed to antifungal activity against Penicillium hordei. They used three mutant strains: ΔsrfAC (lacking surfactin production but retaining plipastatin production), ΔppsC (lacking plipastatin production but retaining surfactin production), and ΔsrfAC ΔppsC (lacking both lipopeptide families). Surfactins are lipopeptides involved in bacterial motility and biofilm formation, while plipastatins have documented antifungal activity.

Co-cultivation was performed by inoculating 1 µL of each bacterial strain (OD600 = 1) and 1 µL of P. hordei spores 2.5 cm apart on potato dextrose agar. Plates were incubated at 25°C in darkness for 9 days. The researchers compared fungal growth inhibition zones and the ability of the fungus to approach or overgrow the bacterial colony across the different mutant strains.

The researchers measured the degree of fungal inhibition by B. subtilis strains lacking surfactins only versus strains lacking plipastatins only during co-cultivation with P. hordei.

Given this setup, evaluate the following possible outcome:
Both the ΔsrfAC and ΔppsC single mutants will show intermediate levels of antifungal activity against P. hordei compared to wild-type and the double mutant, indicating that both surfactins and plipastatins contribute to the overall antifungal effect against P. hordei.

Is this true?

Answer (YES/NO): NO